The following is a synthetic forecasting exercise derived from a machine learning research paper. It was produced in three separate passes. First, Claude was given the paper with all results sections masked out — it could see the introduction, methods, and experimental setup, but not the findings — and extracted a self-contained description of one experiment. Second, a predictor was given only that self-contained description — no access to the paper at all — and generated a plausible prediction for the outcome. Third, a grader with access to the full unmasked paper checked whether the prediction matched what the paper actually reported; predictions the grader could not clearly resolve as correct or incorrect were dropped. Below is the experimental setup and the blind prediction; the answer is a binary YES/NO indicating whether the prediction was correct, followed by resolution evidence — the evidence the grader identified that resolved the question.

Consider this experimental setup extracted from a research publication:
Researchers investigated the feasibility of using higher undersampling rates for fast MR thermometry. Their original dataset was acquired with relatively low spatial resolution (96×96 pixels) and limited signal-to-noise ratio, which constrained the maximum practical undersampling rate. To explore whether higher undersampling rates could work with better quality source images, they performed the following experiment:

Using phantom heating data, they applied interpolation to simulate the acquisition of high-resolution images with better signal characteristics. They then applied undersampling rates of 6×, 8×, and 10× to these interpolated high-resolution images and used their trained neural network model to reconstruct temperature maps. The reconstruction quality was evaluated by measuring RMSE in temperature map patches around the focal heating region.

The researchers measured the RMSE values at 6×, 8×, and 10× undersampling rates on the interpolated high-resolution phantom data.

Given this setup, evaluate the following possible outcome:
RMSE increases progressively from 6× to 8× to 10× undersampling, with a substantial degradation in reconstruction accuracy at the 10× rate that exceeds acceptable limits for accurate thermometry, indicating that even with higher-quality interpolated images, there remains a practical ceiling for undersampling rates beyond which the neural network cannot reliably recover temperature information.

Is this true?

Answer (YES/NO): NO